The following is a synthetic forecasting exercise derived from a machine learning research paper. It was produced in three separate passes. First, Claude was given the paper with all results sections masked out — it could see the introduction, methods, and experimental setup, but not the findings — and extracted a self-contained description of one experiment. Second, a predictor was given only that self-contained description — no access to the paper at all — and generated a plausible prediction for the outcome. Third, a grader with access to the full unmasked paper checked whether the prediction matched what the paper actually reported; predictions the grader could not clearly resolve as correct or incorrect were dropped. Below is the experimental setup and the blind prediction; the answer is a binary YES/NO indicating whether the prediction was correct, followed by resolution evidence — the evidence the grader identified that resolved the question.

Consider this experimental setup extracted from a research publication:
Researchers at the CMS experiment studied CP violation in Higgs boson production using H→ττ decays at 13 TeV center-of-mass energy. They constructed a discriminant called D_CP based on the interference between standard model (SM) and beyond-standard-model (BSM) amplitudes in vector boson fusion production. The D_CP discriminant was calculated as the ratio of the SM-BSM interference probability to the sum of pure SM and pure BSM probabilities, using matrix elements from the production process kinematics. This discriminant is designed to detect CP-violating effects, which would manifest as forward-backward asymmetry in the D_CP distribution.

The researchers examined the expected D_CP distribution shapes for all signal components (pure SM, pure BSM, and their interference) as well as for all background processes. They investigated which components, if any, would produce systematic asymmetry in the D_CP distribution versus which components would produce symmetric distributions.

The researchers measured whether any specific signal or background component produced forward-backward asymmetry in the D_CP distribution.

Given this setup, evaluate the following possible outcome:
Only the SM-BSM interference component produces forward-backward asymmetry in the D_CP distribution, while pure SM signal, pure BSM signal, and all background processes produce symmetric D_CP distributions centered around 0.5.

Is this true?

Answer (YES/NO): NO